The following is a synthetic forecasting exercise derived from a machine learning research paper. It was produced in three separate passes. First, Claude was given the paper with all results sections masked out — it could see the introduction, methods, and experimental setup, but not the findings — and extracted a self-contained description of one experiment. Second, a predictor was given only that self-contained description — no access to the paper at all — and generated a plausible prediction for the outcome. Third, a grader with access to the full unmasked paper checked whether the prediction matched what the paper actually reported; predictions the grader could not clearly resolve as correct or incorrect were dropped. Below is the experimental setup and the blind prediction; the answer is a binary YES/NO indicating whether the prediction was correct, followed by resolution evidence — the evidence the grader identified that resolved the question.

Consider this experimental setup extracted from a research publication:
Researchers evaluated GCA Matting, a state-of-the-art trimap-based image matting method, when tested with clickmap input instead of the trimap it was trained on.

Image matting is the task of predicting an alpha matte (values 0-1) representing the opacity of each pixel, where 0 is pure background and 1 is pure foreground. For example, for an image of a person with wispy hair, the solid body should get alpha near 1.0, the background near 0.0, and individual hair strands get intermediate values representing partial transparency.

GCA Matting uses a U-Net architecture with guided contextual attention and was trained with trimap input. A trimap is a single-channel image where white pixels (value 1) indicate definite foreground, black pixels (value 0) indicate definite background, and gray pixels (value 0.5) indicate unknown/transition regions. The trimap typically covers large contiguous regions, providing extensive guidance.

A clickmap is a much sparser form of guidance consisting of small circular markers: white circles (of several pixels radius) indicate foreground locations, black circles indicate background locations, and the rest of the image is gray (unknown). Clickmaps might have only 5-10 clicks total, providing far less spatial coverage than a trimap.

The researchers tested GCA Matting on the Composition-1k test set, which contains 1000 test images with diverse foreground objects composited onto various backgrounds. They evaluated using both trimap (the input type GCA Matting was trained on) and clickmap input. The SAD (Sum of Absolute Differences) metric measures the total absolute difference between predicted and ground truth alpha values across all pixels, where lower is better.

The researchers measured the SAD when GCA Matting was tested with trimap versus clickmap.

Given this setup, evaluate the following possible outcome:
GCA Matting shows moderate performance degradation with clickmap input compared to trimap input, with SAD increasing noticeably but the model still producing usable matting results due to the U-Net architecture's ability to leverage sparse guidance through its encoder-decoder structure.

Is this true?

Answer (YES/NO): NO